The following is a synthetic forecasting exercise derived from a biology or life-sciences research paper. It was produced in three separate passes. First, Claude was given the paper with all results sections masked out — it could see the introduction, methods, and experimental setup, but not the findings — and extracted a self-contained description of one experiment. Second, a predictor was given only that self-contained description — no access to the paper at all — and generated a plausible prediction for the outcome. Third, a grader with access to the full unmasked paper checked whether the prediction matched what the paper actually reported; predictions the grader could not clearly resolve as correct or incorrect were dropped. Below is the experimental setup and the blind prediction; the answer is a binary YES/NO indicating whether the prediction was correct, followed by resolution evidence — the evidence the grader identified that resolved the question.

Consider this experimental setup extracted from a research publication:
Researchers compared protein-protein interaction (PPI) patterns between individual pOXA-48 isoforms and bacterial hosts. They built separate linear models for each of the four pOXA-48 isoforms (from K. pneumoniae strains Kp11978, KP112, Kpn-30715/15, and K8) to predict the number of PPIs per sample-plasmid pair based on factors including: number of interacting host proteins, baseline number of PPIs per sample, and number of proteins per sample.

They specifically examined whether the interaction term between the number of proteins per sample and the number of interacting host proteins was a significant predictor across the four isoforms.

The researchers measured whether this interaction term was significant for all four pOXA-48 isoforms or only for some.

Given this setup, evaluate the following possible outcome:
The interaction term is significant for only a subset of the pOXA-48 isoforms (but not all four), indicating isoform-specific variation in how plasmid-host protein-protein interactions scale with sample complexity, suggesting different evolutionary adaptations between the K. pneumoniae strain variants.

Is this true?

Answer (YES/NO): YES